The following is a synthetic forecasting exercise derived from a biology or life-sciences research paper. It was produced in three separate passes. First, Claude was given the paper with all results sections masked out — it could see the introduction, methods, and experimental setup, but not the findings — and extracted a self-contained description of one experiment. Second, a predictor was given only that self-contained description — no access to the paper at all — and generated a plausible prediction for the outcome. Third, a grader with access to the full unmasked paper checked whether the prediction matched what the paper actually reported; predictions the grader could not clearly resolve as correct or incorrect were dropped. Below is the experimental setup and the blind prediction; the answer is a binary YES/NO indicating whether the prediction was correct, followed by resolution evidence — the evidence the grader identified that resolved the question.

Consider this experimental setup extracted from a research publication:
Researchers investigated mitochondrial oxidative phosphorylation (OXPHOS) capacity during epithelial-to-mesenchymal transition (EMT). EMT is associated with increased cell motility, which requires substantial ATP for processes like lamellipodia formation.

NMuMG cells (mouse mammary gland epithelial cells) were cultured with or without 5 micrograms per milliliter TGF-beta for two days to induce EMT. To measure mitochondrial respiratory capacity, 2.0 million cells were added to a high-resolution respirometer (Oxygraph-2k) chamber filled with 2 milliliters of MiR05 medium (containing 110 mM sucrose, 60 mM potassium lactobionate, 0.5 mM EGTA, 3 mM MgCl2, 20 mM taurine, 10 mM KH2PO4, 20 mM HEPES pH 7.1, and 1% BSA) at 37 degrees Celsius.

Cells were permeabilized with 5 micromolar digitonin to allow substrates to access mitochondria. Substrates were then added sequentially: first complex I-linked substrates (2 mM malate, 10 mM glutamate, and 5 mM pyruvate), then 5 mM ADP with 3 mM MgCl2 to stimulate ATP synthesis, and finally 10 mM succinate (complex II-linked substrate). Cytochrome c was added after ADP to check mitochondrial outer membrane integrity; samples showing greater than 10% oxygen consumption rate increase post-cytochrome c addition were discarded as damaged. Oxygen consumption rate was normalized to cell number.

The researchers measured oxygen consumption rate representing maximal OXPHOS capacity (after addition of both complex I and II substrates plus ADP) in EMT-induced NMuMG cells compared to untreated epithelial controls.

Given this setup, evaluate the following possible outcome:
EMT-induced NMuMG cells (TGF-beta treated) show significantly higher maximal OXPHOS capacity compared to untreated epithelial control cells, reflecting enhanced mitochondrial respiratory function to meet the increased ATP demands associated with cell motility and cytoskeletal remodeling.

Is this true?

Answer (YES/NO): YES